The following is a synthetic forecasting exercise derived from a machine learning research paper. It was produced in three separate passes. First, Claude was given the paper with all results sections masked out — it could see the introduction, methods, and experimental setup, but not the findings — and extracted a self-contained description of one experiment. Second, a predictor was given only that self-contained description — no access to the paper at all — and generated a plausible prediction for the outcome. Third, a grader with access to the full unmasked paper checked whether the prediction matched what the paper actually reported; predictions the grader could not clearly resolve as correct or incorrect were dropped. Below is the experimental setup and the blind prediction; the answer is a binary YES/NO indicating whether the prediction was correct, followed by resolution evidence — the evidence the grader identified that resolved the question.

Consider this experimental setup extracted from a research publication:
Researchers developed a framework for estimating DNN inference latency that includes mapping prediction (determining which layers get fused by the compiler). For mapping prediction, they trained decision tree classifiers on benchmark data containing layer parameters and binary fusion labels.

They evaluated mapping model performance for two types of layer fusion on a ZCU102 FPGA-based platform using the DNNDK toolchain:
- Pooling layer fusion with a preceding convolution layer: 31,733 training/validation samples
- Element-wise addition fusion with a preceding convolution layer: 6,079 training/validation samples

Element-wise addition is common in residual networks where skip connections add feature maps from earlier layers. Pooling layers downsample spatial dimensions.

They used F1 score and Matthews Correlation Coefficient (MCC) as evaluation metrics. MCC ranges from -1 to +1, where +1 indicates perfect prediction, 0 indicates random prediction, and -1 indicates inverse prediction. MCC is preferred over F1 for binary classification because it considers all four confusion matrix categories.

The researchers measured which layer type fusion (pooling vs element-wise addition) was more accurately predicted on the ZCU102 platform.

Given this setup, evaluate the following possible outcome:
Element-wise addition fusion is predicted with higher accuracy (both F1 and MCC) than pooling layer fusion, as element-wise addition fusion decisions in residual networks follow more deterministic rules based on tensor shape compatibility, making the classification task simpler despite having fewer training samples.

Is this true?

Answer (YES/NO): YES